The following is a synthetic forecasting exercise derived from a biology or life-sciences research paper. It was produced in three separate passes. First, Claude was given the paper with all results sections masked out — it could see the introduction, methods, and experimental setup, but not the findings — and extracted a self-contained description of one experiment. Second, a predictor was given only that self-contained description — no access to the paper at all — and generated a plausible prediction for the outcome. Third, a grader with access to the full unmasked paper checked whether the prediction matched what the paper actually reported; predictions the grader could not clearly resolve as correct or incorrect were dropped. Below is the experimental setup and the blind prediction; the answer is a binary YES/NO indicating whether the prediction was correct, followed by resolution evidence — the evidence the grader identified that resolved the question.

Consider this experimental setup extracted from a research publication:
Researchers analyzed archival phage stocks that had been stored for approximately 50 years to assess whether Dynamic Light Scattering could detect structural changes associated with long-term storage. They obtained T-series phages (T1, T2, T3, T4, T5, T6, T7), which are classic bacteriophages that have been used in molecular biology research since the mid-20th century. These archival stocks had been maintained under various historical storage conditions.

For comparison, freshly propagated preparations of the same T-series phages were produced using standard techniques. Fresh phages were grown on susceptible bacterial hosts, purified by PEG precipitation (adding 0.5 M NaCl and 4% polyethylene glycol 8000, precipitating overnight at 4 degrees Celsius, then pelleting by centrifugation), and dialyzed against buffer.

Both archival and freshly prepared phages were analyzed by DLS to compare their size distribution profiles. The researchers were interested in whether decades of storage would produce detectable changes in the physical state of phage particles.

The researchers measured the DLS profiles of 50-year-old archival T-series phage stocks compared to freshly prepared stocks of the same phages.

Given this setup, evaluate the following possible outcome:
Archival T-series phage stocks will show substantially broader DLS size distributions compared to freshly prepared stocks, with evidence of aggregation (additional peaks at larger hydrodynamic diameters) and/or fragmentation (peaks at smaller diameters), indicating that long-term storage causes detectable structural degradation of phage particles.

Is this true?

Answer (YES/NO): YES